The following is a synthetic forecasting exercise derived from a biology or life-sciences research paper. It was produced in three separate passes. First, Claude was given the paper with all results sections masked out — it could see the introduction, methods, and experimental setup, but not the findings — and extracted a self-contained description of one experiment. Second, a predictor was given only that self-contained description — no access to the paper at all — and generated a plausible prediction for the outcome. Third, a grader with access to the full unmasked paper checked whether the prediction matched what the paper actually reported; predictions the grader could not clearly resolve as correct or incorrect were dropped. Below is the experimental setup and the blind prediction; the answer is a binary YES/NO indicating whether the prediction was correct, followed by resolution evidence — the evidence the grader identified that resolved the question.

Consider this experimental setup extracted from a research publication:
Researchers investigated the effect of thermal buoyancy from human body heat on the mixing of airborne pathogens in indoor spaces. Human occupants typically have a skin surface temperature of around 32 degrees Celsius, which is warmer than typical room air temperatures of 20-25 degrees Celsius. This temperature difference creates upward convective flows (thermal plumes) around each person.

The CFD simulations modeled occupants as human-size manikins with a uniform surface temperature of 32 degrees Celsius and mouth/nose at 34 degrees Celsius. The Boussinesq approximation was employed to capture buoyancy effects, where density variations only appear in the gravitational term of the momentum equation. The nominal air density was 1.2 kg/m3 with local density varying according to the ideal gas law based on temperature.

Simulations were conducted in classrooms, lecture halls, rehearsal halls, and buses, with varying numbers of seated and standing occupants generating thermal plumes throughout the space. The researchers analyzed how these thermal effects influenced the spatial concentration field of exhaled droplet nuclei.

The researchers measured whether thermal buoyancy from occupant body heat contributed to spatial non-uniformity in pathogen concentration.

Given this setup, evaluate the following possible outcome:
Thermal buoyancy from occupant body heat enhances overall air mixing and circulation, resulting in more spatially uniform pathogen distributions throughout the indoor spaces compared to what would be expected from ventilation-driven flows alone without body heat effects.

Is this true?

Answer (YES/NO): NO